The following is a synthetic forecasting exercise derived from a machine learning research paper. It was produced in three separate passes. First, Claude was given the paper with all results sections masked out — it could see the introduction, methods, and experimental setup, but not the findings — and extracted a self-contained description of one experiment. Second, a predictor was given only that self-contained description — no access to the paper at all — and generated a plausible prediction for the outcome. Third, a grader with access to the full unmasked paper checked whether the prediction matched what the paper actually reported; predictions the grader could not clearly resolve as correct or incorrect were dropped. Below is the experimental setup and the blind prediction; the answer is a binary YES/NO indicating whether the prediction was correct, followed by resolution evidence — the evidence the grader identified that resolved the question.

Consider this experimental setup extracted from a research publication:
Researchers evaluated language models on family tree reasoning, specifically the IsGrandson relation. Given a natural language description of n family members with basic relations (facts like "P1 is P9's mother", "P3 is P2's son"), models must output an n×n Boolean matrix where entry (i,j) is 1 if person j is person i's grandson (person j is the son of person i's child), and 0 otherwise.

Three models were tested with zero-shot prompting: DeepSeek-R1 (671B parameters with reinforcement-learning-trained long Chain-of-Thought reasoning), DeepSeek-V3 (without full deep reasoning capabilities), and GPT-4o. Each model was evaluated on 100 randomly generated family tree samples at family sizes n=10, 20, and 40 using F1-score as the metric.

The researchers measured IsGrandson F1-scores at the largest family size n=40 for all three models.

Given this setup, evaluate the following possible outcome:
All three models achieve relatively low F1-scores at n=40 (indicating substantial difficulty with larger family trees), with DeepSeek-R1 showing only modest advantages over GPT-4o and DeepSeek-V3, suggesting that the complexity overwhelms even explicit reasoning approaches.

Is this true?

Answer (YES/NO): NO